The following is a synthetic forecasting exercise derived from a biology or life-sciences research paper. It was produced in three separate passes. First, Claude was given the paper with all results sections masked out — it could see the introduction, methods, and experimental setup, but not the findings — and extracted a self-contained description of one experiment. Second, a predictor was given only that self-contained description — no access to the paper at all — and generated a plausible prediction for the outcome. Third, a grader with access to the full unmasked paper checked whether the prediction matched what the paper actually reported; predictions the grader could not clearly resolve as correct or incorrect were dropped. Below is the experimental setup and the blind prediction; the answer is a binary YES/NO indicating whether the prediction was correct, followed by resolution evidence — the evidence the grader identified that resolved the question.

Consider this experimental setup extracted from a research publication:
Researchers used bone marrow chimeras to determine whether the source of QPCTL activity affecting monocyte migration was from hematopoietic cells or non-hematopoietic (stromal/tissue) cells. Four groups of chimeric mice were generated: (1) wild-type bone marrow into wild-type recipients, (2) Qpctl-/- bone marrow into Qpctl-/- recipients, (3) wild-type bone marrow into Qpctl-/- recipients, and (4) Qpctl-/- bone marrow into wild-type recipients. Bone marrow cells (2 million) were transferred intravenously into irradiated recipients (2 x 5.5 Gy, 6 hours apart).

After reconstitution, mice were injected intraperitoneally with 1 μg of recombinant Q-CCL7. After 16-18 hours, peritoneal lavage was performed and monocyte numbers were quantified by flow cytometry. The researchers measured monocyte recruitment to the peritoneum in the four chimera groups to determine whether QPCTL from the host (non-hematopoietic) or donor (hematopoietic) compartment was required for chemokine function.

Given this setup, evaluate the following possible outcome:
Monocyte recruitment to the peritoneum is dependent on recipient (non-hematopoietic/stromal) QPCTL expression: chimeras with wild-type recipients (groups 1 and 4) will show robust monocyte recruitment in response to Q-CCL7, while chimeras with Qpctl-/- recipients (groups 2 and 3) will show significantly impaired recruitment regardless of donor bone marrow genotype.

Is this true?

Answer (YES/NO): NO